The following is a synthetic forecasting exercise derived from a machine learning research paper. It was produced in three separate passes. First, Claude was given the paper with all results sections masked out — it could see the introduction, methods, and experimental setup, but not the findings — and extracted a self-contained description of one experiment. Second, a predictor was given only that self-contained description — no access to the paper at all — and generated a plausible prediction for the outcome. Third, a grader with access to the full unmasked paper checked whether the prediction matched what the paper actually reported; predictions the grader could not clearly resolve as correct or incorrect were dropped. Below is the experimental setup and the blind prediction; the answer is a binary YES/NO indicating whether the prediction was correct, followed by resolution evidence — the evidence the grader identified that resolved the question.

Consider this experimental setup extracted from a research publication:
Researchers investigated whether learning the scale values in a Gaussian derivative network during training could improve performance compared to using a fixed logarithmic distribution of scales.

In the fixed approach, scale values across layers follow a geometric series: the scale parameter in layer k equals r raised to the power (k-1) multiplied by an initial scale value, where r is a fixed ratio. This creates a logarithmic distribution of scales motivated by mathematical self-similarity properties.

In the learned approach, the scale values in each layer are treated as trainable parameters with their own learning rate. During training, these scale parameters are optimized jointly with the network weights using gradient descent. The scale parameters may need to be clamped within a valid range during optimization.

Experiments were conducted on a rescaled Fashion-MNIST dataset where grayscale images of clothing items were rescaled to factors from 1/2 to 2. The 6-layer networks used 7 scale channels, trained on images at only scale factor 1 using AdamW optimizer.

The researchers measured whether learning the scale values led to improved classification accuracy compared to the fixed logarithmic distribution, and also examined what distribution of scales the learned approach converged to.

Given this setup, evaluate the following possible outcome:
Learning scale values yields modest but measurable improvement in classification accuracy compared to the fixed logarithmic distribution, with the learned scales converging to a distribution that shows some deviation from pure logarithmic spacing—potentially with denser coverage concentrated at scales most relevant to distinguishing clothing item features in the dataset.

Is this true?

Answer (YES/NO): NO